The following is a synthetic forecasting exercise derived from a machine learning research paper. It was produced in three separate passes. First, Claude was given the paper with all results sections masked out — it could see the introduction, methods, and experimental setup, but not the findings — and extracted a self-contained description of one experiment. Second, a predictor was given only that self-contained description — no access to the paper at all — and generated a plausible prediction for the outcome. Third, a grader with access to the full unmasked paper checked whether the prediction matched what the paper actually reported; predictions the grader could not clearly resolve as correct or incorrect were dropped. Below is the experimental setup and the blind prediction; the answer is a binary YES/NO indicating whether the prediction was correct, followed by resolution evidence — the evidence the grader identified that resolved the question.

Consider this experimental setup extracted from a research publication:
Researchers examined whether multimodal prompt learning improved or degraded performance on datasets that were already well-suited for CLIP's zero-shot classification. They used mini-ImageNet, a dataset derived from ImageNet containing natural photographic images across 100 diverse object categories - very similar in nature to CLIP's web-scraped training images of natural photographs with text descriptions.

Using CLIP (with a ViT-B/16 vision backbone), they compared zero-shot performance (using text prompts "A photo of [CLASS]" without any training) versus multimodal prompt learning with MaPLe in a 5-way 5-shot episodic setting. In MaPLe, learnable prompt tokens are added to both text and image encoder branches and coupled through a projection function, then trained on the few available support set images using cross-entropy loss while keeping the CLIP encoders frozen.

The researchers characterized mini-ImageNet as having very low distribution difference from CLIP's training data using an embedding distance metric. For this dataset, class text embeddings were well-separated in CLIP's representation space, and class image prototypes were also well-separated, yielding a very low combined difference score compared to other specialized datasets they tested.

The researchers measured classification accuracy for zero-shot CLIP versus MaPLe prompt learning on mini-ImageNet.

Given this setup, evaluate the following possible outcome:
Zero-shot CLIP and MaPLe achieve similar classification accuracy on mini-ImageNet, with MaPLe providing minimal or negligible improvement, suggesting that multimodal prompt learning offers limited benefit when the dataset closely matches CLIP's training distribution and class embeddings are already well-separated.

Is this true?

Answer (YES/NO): YES